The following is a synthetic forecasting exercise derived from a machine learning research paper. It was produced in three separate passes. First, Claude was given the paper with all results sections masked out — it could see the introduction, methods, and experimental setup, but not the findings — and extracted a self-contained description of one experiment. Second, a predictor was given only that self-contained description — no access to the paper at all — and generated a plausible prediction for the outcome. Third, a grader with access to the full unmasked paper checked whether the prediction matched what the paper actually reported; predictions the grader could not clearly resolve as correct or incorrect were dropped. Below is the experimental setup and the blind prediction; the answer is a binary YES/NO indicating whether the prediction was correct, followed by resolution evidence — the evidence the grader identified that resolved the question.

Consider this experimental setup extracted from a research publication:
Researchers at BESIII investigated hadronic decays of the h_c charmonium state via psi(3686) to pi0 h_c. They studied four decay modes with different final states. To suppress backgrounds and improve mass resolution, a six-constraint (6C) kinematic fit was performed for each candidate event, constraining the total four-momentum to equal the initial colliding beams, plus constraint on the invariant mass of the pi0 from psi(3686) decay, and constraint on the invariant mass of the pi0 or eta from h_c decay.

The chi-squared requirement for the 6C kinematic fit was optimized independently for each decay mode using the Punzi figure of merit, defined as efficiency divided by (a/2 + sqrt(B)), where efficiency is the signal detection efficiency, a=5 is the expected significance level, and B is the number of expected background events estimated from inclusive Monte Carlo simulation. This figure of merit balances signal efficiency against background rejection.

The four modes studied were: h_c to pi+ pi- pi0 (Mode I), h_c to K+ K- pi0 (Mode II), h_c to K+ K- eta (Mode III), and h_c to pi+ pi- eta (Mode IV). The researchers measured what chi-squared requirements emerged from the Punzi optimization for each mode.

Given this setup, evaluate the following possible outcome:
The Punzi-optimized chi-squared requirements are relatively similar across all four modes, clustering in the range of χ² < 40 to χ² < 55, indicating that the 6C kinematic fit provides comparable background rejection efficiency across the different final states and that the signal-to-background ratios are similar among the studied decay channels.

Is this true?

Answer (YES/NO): NO